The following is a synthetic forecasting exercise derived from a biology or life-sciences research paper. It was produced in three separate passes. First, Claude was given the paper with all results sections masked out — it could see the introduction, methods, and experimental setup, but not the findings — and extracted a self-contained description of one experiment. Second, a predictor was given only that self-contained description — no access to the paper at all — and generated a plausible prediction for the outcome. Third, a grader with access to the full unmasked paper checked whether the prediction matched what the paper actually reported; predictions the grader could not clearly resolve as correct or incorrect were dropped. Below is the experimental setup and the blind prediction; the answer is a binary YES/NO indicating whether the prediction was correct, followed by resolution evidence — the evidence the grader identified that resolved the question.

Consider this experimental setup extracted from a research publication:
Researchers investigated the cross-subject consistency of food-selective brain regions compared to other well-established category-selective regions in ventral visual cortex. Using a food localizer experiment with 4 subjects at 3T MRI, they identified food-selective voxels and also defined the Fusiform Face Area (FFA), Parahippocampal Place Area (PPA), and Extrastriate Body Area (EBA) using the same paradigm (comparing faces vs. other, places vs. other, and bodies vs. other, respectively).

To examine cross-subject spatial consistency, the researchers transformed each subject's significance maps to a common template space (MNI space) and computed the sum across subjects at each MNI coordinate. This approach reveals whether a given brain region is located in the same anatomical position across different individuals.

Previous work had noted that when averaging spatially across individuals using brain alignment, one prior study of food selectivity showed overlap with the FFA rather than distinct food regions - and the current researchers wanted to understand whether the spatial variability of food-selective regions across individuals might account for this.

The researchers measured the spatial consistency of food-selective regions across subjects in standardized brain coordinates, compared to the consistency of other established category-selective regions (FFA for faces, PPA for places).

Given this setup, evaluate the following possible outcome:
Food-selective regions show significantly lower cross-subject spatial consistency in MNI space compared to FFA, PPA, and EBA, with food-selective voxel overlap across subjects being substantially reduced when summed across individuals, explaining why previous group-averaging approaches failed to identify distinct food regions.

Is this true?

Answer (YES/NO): YES